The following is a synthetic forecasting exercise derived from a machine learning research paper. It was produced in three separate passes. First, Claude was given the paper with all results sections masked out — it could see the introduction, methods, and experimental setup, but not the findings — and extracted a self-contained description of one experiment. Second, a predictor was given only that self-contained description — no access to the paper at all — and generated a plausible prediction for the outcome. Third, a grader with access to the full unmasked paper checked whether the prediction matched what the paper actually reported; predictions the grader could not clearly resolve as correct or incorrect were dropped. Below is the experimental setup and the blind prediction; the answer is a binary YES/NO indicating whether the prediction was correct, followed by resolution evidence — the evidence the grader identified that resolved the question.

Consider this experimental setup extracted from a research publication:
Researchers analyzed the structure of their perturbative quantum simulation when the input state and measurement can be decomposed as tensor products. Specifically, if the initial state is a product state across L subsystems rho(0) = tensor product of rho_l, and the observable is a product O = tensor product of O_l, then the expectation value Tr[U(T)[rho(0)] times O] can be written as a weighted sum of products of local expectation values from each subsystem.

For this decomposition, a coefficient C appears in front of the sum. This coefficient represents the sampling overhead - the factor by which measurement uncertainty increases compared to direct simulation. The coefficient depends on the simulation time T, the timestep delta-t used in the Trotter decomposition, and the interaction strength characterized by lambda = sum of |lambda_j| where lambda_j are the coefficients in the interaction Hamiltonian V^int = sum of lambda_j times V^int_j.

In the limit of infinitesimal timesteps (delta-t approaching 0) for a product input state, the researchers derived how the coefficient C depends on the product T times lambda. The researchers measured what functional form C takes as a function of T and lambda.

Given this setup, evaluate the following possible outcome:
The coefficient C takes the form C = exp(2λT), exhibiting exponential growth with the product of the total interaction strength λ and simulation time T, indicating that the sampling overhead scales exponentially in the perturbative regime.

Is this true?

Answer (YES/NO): YES